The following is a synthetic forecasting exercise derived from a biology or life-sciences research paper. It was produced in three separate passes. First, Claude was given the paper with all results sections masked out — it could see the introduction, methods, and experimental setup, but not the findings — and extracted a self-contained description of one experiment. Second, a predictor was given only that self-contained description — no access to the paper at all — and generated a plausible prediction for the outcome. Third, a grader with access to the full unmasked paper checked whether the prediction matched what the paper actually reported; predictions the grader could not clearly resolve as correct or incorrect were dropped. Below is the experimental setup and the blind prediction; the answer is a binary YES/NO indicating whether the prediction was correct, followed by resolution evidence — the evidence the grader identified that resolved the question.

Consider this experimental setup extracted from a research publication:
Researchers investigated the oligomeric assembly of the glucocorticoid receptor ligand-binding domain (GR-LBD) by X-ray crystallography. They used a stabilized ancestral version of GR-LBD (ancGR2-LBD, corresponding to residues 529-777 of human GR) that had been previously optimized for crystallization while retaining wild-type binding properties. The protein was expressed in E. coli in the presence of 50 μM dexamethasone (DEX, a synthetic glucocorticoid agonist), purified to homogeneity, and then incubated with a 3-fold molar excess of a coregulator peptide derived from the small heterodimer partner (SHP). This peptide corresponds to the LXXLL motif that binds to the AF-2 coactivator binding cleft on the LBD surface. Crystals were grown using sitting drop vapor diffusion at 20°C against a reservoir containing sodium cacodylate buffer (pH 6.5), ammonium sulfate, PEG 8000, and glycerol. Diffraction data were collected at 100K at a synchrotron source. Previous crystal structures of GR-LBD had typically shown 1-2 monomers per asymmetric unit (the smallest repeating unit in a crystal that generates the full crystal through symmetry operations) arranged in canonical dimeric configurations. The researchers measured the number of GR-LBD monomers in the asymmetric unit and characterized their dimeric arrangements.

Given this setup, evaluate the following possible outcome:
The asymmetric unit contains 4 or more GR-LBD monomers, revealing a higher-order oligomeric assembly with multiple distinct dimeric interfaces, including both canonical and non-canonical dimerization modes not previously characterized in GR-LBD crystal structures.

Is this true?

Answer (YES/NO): NO